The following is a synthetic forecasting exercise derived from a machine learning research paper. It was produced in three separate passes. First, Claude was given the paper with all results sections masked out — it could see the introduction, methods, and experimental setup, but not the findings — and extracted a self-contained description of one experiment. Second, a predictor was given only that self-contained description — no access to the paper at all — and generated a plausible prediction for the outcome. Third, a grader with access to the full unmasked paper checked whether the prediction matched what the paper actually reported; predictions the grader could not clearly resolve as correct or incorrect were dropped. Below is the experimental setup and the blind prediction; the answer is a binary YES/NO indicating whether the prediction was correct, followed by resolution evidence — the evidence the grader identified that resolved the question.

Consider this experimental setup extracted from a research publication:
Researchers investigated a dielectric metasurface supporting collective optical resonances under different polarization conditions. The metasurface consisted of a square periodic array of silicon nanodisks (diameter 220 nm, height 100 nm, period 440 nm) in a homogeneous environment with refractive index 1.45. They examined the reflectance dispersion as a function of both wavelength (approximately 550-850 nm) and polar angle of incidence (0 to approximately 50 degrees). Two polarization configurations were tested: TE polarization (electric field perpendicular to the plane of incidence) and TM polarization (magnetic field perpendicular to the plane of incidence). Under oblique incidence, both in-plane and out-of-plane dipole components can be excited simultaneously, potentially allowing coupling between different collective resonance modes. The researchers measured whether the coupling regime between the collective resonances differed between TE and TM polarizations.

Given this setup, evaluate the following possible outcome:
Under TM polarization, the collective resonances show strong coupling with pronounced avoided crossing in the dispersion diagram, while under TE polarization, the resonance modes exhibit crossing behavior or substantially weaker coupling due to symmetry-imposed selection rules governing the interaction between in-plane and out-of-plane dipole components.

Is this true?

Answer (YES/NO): NO